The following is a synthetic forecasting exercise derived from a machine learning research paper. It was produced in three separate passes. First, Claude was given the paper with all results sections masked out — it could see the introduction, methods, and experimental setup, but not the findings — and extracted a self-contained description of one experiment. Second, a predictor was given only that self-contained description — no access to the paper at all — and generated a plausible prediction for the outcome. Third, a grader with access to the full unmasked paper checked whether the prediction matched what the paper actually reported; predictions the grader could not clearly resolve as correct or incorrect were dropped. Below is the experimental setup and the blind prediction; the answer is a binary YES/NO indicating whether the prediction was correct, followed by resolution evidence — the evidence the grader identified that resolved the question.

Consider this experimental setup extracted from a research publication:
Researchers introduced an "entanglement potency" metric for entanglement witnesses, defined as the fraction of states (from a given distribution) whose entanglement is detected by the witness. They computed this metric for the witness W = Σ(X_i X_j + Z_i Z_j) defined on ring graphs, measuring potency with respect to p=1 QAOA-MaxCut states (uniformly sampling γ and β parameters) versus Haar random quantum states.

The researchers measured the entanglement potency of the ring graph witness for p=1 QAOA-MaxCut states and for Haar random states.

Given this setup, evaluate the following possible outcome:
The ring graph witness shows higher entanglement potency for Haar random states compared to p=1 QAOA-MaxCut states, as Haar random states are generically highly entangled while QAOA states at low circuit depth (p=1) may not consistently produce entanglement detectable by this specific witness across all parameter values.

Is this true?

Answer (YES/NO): NO